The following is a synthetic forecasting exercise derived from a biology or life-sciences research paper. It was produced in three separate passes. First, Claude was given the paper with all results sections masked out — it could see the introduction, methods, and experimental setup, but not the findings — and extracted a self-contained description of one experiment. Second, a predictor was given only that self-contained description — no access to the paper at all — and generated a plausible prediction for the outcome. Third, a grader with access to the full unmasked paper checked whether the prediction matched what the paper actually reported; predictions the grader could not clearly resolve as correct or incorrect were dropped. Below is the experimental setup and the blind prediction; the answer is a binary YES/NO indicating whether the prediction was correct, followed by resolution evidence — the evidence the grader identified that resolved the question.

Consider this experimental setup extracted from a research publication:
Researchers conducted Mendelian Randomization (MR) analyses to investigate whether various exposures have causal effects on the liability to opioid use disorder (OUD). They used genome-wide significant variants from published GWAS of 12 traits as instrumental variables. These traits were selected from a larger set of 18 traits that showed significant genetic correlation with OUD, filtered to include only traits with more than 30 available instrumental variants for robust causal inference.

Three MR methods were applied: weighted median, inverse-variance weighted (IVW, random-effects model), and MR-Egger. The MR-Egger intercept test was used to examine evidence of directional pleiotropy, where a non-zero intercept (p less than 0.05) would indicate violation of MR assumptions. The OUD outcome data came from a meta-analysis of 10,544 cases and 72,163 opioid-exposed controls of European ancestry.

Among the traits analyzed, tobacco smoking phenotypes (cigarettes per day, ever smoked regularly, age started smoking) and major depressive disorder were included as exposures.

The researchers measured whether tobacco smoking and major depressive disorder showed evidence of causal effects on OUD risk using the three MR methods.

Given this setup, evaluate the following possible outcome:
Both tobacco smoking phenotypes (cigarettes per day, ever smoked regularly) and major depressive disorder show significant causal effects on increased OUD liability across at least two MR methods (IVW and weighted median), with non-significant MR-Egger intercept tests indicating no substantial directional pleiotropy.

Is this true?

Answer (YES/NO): NO